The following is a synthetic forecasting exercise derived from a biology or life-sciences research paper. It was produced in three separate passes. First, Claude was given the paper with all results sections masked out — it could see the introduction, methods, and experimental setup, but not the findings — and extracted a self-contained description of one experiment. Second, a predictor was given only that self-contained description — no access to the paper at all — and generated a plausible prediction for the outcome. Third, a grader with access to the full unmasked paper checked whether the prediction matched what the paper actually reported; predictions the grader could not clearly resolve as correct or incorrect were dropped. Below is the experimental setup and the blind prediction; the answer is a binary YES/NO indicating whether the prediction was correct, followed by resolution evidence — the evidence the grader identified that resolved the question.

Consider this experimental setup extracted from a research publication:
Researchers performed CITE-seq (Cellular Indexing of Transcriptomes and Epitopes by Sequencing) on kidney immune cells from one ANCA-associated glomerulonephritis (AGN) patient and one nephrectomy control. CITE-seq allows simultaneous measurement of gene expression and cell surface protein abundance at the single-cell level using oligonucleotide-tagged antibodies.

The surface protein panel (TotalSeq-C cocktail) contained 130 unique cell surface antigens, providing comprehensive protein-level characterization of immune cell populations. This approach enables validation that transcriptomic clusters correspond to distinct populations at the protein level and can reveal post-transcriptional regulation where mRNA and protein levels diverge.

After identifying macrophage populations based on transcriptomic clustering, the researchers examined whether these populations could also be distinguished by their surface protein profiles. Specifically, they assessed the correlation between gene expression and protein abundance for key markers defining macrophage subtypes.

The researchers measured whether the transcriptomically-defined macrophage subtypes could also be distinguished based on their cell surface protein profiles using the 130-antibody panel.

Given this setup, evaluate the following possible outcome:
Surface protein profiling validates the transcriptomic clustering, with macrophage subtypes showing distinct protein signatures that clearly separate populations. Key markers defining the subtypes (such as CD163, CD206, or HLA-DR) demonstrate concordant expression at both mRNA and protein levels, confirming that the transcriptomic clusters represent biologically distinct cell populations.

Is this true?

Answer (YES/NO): YES